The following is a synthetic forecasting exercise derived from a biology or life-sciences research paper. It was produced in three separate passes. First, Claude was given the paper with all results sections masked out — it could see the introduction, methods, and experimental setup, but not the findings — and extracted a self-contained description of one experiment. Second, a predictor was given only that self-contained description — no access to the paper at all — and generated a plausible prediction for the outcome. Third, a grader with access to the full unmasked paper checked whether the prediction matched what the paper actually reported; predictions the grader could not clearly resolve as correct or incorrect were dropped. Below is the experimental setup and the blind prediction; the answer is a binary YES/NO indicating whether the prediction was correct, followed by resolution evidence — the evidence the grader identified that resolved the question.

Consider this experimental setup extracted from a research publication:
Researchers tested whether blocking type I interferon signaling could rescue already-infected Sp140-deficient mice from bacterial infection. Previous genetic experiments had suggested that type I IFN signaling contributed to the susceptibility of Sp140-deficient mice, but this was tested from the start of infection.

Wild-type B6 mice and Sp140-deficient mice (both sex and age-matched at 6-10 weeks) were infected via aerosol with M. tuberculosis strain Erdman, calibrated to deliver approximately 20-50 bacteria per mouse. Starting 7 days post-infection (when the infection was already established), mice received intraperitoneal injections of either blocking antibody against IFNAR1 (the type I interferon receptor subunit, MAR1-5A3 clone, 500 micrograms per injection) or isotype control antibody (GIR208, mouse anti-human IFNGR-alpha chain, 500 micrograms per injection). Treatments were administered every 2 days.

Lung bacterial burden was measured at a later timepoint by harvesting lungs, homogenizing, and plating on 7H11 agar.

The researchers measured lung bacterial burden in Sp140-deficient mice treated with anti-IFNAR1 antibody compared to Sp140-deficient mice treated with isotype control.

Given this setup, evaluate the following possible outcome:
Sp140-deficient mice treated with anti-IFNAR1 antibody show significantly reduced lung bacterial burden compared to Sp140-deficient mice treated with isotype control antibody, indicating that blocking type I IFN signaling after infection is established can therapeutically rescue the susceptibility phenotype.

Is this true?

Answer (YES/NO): YES